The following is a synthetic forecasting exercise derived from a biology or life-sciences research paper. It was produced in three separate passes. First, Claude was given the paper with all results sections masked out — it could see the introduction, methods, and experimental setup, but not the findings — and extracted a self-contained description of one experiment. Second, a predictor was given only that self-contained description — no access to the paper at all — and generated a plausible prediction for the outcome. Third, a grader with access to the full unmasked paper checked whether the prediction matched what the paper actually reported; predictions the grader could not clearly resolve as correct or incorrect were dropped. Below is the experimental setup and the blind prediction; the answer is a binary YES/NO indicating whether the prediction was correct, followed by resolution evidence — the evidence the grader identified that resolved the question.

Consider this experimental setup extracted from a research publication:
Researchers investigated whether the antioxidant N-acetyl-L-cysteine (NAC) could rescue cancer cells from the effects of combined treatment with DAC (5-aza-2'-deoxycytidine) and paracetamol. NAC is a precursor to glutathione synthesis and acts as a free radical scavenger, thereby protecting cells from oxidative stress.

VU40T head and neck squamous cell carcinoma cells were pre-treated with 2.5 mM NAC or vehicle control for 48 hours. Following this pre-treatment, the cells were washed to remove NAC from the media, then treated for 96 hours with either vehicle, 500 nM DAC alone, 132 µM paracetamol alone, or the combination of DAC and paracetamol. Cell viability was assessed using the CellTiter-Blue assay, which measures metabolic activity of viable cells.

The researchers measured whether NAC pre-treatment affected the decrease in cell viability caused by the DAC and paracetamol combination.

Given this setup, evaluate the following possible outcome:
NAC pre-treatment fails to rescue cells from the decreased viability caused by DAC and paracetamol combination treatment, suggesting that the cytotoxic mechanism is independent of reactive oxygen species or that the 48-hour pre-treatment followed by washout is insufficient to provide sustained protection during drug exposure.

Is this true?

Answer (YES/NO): NO